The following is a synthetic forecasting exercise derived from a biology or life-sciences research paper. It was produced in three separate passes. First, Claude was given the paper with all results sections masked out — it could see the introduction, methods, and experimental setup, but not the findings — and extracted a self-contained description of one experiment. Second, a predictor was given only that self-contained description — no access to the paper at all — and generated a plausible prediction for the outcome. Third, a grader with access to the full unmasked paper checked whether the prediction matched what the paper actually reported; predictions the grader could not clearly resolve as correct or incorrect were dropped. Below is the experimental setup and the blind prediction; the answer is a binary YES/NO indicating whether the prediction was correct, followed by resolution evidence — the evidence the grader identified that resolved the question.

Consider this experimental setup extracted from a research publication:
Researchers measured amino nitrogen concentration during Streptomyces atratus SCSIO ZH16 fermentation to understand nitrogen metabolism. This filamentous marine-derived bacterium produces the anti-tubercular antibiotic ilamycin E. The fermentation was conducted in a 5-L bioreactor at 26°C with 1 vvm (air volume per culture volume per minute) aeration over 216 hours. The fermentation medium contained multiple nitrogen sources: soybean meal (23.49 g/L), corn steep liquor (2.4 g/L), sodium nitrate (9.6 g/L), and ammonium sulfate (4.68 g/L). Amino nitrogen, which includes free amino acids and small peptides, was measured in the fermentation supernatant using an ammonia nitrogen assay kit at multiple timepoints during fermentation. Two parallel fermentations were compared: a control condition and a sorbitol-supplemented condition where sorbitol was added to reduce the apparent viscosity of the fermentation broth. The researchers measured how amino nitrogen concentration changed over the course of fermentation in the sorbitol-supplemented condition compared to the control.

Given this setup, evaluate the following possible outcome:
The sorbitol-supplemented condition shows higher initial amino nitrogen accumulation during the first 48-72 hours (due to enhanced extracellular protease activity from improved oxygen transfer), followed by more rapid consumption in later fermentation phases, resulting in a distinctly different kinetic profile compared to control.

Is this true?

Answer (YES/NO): NO